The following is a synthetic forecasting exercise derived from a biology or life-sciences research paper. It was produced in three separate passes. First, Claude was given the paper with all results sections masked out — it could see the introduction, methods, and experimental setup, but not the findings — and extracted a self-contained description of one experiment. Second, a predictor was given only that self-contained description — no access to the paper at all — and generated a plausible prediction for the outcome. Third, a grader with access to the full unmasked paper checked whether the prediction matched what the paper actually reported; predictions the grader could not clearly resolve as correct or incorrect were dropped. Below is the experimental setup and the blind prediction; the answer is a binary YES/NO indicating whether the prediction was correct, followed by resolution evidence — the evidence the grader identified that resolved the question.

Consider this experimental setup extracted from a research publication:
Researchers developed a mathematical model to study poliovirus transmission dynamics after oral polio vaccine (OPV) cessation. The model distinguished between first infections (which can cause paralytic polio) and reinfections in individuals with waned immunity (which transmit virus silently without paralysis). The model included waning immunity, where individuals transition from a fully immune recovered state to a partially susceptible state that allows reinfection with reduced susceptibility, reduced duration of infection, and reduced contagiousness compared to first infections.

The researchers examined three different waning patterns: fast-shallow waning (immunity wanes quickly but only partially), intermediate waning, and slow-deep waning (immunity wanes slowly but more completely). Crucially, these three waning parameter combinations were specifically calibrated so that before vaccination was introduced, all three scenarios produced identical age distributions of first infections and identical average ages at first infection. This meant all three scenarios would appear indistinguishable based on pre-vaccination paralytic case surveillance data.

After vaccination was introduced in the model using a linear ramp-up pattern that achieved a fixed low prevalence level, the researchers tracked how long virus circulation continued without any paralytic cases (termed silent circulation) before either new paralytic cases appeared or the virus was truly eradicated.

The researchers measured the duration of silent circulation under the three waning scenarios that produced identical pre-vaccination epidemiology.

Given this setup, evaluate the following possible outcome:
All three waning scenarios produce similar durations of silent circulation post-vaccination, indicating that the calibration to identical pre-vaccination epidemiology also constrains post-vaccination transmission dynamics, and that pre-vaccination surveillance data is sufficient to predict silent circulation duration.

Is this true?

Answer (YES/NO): NO